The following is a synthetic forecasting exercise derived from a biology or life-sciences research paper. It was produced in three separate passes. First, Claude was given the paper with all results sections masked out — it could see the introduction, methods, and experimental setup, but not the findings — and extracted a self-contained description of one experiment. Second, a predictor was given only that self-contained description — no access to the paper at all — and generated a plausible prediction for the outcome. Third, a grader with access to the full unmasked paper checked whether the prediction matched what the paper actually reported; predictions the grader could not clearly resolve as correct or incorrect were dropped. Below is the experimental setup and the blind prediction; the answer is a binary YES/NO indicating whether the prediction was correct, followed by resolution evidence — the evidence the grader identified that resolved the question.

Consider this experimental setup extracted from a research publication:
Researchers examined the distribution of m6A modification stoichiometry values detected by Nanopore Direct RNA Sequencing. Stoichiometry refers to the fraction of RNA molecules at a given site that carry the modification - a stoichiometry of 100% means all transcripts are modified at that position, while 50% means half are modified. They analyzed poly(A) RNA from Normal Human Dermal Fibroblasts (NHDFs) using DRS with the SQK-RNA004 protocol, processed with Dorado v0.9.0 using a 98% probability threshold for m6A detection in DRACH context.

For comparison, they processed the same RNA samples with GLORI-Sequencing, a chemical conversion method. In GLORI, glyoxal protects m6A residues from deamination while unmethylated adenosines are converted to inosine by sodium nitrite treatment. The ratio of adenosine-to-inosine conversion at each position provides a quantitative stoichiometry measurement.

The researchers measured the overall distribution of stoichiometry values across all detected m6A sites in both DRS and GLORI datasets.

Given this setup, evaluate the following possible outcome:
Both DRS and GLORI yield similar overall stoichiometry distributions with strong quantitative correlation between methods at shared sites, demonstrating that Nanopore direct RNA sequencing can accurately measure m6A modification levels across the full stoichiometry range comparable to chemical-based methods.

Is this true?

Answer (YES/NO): NO